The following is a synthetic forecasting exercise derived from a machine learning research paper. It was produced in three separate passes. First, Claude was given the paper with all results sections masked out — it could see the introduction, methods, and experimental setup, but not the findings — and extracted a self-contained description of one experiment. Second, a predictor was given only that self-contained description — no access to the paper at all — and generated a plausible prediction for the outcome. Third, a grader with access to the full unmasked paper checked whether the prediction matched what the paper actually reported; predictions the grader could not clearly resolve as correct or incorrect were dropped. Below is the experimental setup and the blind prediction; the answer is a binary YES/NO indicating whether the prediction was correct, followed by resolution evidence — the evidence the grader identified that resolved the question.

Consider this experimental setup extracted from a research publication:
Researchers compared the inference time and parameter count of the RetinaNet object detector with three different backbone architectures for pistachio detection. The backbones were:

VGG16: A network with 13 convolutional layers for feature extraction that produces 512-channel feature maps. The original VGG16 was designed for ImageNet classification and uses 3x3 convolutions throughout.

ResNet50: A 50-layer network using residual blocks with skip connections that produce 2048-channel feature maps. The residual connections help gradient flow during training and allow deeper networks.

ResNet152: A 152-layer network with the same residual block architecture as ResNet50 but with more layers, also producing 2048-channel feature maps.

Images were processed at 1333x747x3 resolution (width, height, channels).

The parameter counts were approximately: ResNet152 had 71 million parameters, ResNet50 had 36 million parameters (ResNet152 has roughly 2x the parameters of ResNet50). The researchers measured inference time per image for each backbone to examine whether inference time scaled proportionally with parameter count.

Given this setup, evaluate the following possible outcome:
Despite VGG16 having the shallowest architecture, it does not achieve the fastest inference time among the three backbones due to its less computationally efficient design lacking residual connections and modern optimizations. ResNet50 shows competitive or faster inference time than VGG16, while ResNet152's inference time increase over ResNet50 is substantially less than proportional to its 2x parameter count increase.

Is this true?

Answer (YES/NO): NO